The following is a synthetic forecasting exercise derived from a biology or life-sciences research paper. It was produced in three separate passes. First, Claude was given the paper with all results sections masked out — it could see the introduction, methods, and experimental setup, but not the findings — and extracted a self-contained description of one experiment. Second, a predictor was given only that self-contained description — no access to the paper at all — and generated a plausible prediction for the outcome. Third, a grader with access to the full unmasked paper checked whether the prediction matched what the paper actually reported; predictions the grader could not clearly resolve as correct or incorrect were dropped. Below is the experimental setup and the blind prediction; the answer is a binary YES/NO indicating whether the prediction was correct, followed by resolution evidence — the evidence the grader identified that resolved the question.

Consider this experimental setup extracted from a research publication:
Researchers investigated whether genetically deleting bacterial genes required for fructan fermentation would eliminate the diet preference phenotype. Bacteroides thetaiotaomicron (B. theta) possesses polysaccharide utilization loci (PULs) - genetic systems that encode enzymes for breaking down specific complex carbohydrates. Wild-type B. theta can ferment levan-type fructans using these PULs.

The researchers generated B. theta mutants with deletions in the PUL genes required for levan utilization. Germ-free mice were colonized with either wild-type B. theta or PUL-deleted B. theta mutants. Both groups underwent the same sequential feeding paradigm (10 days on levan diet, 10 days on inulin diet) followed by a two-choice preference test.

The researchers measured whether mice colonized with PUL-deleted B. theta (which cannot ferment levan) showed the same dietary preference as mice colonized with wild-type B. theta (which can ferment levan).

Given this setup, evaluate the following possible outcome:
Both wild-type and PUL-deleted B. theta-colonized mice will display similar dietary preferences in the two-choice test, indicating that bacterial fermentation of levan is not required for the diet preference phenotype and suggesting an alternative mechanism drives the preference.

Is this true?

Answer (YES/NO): NO